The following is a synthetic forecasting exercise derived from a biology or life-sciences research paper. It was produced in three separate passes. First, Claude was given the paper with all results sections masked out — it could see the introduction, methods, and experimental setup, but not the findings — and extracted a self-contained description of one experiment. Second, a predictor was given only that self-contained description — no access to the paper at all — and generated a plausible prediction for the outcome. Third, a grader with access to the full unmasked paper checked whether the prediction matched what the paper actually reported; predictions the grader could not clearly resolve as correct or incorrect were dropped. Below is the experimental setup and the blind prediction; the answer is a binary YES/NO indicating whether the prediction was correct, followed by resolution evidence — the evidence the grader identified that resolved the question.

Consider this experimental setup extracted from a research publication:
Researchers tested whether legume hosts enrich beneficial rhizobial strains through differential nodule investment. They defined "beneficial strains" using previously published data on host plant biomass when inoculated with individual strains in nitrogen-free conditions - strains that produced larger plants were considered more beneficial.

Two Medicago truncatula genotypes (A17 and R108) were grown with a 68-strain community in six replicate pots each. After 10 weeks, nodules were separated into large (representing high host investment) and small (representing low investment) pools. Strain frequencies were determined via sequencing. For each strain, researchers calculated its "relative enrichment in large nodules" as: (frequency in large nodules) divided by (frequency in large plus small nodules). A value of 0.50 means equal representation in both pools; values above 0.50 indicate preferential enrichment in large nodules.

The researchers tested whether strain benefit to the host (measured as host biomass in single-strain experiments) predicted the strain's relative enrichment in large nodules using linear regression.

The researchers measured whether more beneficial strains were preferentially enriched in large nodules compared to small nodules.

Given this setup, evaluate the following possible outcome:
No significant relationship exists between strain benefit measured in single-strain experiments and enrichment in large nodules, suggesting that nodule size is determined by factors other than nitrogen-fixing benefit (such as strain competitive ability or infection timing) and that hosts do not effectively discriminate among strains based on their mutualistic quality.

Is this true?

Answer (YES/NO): NO